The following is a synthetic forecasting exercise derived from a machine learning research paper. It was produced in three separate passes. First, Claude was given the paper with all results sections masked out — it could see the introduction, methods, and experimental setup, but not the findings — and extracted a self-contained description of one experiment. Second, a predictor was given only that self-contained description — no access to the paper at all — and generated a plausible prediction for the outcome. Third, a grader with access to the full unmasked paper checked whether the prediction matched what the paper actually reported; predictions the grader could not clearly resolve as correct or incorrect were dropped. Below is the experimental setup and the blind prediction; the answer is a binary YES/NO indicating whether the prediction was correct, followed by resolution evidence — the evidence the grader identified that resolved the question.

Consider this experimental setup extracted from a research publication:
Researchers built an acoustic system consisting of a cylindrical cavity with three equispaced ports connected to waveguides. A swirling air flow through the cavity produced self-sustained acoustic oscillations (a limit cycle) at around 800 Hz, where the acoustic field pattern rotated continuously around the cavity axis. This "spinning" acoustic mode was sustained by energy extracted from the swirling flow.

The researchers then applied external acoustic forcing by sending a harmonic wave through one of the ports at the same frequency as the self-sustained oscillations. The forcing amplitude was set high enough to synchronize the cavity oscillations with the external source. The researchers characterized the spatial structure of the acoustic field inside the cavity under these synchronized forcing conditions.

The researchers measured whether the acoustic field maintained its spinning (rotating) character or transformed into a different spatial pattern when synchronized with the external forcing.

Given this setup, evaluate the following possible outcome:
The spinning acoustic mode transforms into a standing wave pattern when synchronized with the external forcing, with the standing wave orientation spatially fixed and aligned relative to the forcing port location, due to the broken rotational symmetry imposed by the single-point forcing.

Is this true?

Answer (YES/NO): YES